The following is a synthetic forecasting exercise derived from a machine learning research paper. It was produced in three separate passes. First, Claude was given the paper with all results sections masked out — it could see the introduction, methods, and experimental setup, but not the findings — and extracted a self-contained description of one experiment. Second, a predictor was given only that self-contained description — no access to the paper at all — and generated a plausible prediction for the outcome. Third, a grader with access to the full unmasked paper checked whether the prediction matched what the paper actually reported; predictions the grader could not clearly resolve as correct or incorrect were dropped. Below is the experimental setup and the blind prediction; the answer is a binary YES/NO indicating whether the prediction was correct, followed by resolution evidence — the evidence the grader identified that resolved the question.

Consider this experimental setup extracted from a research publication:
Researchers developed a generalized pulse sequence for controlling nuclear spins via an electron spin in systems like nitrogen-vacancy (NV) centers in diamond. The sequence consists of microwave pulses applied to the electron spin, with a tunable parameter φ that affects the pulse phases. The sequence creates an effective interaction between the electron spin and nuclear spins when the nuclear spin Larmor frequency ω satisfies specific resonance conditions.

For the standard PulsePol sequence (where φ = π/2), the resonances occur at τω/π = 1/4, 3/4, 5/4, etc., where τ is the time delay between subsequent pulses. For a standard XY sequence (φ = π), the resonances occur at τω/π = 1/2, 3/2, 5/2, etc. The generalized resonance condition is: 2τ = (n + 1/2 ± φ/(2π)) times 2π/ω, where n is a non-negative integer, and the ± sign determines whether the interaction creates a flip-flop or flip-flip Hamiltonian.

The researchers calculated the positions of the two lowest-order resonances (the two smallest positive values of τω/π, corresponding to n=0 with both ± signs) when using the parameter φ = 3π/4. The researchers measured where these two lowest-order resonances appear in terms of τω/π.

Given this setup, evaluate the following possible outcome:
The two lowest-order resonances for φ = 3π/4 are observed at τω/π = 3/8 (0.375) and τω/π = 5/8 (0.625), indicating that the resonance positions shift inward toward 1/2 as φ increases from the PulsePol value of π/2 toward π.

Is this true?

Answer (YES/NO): NO